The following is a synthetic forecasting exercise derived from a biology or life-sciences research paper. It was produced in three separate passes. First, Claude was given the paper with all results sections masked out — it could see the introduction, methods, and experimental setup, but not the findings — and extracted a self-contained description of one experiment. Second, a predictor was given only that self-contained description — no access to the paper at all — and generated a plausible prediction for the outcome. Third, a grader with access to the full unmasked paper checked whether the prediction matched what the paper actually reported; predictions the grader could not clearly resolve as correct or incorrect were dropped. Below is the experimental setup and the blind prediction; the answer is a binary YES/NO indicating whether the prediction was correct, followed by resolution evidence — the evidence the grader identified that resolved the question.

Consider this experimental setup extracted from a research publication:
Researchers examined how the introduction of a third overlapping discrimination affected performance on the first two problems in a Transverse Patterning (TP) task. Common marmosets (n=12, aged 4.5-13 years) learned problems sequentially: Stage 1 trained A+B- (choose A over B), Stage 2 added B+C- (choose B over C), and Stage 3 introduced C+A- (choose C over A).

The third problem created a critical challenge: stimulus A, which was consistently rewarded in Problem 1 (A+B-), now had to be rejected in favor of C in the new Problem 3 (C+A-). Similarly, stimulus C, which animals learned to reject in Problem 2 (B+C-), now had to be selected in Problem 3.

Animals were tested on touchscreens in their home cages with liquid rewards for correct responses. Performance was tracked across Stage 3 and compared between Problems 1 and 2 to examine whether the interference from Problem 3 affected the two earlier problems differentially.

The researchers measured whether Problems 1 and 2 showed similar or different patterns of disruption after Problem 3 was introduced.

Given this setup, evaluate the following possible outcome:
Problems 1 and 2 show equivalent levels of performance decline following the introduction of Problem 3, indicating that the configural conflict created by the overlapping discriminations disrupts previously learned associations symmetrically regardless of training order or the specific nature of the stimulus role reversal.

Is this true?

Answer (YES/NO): NO